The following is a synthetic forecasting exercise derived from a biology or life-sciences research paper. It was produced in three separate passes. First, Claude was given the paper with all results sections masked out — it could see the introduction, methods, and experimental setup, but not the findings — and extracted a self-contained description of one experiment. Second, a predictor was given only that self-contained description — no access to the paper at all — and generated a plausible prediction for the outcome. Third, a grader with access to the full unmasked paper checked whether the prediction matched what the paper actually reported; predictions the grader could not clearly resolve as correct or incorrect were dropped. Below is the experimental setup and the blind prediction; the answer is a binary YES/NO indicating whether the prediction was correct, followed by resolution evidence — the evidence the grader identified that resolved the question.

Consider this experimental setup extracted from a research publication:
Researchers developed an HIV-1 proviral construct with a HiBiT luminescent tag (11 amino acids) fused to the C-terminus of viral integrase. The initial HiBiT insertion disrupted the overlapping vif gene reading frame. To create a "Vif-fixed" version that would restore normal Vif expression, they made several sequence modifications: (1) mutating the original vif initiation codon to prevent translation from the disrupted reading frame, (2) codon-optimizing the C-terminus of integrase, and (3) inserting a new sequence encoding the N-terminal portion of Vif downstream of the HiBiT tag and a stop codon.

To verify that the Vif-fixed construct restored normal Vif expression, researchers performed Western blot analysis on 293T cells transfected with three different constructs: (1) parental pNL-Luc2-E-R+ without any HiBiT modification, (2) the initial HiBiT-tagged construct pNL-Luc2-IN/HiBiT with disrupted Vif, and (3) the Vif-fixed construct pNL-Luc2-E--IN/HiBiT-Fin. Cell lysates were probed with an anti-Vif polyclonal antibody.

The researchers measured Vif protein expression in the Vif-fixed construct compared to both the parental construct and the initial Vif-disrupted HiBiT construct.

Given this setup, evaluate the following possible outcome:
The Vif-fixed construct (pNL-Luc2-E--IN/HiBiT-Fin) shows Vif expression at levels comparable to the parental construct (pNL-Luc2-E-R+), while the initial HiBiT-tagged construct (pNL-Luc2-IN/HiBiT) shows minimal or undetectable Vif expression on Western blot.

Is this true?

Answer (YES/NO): NO